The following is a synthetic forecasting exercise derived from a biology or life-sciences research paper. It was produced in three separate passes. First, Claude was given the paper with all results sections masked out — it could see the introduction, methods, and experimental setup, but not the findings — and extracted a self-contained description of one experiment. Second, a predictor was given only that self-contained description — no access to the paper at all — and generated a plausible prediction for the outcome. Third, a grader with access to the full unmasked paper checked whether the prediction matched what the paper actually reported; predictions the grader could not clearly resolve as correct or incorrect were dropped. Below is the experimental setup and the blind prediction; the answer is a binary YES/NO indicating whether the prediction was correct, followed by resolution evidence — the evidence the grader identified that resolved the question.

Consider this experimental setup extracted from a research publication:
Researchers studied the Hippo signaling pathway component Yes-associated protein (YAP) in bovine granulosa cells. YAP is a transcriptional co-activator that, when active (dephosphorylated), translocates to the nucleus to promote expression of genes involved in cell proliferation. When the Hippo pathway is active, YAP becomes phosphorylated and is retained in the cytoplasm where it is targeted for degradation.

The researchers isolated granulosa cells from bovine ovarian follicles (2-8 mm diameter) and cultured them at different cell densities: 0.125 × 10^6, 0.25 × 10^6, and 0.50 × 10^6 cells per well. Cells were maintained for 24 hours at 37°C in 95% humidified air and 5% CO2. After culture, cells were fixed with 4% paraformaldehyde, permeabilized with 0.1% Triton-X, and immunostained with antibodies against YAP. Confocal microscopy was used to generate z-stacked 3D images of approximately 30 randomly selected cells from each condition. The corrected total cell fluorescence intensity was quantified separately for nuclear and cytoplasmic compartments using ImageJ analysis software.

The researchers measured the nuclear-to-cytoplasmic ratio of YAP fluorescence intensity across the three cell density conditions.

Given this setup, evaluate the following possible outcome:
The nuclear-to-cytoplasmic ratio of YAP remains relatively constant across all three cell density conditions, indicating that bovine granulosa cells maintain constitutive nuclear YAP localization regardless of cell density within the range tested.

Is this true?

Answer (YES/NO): NO